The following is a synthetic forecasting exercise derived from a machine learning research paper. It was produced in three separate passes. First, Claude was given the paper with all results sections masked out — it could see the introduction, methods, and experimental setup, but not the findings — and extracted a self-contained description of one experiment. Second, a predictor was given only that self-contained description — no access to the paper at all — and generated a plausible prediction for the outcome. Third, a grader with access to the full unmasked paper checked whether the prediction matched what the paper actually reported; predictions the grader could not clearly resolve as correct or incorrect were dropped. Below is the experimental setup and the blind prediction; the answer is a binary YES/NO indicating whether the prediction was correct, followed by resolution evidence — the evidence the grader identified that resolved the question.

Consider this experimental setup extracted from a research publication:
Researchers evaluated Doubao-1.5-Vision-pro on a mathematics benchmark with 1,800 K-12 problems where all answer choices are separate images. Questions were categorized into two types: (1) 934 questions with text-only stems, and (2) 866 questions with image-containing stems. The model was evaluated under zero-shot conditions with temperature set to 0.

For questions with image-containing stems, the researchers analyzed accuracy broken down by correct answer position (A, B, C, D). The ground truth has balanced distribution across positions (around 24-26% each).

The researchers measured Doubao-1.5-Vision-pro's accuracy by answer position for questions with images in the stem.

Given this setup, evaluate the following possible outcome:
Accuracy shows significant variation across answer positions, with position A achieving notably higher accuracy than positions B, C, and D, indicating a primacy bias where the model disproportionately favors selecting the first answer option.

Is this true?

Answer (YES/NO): YES